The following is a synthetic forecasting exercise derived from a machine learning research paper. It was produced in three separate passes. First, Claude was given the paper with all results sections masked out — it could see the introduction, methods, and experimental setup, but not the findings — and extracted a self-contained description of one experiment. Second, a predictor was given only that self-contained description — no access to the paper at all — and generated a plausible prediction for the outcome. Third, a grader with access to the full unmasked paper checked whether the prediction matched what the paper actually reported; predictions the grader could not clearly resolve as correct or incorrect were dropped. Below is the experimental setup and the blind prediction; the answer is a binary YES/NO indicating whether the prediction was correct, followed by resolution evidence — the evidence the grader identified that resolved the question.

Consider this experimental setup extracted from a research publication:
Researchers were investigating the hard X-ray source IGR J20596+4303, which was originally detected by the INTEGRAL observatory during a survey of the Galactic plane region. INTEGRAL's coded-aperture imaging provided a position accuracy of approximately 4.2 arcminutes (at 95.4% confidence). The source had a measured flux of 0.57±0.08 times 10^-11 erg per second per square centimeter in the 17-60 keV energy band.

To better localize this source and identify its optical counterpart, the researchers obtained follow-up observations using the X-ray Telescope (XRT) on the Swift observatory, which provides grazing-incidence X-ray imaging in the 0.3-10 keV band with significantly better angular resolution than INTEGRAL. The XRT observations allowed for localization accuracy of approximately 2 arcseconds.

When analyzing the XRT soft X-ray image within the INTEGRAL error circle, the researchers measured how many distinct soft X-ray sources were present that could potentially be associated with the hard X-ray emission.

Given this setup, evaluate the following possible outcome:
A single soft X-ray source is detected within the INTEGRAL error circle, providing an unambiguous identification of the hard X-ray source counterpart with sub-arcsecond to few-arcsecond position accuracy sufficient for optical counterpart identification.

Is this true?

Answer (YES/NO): NO